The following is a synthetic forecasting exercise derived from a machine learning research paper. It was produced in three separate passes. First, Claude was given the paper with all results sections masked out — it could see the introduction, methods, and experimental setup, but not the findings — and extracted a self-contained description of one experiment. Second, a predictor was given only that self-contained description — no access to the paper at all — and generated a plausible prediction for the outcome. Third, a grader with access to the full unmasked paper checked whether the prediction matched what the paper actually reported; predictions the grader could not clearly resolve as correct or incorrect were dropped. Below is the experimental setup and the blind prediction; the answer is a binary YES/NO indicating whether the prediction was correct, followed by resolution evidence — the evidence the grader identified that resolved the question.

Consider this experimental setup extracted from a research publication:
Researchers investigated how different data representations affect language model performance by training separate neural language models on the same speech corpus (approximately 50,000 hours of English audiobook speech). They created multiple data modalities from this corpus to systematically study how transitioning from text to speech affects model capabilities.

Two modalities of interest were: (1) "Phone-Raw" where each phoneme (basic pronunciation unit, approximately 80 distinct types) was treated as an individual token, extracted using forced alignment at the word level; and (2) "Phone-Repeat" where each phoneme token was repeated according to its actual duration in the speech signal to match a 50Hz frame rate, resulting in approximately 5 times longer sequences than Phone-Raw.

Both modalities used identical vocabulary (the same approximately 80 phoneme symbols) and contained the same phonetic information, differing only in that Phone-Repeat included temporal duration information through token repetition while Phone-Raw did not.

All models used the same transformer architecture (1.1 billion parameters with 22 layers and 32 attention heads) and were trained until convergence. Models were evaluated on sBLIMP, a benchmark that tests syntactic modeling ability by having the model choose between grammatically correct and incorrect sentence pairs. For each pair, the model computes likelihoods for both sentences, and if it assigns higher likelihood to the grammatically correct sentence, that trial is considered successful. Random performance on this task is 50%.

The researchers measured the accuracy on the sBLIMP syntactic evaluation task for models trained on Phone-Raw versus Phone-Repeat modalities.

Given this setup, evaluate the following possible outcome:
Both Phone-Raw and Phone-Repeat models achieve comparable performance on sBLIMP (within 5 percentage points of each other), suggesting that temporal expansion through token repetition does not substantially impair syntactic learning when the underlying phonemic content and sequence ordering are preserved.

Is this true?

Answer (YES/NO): NO